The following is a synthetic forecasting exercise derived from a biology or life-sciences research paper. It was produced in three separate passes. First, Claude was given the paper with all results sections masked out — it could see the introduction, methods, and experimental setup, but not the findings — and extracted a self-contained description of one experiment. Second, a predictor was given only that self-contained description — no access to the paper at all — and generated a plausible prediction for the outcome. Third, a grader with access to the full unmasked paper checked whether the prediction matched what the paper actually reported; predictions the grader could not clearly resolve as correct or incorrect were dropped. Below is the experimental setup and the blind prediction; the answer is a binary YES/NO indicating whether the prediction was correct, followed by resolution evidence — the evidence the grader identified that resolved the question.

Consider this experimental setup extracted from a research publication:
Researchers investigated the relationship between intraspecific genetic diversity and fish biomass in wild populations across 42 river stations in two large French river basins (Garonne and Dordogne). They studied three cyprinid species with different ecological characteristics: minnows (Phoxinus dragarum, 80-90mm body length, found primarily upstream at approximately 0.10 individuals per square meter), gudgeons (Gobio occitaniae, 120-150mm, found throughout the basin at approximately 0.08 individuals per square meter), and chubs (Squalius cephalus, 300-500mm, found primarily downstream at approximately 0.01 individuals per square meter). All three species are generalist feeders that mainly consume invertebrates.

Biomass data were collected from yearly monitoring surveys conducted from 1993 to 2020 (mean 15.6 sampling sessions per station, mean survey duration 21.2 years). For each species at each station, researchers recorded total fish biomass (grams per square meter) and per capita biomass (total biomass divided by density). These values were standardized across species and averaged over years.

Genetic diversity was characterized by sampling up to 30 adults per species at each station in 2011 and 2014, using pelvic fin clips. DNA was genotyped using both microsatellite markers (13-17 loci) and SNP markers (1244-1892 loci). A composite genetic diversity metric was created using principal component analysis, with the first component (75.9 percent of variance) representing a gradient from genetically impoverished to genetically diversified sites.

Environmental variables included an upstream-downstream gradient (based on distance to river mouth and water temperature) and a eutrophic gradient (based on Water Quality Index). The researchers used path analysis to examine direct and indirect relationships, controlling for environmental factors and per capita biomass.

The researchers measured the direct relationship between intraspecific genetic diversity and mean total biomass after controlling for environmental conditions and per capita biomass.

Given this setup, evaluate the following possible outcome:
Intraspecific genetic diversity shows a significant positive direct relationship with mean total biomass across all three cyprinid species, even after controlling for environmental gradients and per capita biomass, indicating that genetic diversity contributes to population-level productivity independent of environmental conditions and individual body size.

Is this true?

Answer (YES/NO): NO